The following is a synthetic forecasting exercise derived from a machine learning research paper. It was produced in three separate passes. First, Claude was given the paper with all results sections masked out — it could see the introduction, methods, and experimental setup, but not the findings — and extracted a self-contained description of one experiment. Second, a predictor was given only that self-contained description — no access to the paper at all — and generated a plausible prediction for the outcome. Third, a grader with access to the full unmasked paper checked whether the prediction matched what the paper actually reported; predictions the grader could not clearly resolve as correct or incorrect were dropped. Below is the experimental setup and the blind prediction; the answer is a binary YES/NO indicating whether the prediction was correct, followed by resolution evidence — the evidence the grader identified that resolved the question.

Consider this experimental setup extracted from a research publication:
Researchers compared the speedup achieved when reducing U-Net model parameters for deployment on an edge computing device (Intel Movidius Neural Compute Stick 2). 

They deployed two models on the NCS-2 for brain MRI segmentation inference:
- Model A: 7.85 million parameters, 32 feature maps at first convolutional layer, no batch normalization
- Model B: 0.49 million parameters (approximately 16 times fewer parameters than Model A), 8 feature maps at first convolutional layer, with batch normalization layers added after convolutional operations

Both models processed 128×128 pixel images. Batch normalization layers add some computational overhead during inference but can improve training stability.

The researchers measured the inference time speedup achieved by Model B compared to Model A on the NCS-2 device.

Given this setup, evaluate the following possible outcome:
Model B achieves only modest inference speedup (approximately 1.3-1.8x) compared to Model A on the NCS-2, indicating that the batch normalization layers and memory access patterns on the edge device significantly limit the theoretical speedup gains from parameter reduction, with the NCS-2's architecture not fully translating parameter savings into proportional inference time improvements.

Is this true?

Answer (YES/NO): NO